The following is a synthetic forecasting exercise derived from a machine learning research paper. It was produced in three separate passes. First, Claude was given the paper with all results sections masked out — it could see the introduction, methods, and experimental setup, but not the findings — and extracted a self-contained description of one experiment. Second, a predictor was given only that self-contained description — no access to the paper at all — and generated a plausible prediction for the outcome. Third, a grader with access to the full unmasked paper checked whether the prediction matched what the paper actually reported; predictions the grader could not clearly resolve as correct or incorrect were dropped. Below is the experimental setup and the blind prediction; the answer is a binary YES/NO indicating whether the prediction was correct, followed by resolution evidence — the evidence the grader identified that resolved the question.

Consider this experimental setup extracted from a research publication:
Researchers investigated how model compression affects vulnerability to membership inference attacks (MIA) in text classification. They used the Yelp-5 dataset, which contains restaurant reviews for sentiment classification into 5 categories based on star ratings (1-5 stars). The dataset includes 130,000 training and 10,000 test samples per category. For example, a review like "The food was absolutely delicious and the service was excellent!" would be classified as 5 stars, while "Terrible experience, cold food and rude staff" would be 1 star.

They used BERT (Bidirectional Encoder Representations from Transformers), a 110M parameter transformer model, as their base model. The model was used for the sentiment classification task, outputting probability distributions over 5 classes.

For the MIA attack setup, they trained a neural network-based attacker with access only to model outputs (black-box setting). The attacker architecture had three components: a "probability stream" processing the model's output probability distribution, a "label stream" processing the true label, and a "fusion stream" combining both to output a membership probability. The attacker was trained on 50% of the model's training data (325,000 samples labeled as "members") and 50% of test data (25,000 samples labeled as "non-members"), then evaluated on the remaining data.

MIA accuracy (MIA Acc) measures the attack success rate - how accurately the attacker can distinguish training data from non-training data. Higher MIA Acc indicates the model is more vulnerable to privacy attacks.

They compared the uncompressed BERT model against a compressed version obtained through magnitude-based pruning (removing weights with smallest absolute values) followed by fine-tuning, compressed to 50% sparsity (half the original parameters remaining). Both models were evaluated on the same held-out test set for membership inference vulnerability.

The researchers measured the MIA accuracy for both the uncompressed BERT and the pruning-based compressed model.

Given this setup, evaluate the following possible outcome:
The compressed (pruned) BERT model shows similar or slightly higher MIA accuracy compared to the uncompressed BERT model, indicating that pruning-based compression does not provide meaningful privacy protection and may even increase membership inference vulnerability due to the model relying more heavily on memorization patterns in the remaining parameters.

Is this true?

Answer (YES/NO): YES